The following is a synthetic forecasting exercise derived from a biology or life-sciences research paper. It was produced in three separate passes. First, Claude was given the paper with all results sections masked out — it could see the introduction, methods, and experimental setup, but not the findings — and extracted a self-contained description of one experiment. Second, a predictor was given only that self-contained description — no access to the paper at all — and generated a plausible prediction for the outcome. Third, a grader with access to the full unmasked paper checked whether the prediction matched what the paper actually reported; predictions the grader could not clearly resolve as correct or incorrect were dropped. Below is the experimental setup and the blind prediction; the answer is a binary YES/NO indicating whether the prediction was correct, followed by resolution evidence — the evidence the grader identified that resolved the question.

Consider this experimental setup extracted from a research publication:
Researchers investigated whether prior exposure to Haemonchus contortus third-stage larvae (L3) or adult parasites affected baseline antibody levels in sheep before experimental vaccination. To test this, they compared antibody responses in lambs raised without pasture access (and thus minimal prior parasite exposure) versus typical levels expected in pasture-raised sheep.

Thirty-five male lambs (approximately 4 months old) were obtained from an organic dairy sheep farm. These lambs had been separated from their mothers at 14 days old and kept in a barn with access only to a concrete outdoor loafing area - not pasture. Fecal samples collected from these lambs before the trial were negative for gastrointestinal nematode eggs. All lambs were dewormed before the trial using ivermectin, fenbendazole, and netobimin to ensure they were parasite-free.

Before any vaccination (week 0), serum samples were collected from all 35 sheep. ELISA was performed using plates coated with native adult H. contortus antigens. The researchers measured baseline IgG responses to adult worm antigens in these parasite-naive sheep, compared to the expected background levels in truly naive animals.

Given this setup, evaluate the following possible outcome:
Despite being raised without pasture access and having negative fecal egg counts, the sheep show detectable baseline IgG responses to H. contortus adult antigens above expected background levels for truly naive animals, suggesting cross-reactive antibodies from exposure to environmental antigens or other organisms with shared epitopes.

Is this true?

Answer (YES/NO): NO